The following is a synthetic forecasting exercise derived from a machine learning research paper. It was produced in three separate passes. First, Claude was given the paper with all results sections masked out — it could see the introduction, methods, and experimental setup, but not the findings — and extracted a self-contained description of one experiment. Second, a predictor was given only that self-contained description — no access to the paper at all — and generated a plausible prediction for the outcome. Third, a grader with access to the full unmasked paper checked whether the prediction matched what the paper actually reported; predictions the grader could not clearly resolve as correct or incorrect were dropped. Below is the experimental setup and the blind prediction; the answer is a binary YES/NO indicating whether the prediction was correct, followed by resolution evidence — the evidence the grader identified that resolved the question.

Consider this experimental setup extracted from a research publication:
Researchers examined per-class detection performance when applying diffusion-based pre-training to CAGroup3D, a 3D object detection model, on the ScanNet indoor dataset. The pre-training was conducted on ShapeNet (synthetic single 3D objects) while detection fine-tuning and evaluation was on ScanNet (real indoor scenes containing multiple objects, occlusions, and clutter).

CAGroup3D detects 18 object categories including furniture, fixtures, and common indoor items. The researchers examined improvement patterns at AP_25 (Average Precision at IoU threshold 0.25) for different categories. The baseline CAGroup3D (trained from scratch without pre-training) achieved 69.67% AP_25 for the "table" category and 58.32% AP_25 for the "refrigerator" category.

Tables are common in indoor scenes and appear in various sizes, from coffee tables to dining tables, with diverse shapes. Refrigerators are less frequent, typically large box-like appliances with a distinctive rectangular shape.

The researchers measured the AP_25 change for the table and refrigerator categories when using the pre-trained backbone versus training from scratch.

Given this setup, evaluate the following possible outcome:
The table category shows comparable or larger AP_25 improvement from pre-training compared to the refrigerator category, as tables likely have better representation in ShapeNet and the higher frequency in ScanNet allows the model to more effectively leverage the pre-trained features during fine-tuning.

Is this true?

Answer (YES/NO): YES